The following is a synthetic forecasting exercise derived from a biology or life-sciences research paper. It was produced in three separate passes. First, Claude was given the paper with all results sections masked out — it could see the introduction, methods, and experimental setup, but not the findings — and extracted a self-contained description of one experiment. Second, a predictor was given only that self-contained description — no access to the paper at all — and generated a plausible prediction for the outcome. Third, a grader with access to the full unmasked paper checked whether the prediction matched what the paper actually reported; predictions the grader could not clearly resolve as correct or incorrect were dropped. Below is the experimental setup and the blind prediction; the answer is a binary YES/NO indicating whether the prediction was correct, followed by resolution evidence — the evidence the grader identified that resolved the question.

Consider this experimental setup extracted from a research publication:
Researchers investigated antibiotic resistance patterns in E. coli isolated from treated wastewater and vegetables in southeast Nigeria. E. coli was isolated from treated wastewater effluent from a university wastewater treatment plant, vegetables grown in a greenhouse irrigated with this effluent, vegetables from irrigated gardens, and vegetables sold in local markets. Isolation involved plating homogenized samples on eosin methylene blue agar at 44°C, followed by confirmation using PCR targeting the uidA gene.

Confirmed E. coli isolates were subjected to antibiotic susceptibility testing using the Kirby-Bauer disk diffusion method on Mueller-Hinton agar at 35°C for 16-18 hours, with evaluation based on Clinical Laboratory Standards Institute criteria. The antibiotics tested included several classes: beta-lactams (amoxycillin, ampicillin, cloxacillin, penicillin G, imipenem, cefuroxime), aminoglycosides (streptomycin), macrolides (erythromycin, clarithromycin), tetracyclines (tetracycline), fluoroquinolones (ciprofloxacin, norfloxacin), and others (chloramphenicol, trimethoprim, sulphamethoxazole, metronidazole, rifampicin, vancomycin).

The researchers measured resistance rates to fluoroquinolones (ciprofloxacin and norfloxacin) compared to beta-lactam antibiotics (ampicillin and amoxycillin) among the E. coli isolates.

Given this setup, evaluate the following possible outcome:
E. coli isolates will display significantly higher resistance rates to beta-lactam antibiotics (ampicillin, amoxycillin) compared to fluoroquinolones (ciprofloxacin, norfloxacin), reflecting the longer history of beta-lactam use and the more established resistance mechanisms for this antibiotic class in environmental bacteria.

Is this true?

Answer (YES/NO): YES